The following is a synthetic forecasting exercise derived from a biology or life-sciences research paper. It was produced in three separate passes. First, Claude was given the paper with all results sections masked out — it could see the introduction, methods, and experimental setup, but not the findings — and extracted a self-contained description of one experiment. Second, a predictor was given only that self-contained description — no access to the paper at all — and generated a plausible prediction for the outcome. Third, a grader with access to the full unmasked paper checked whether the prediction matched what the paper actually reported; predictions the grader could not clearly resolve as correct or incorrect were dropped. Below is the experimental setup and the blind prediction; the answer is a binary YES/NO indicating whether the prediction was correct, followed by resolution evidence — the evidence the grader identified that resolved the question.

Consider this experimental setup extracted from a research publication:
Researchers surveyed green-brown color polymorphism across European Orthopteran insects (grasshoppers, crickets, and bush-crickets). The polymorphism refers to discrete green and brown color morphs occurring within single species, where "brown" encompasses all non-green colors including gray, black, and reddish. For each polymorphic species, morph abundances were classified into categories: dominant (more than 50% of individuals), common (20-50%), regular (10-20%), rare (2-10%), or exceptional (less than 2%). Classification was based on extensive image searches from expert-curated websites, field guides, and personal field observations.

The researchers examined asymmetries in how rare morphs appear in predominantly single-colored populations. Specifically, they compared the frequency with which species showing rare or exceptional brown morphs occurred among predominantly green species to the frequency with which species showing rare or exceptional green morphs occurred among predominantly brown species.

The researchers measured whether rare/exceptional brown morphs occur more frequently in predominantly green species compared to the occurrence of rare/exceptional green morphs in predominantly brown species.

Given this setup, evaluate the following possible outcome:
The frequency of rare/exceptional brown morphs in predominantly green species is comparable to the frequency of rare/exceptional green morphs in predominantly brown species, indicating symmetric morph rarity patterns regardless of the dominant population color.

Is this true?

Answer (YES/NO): NO